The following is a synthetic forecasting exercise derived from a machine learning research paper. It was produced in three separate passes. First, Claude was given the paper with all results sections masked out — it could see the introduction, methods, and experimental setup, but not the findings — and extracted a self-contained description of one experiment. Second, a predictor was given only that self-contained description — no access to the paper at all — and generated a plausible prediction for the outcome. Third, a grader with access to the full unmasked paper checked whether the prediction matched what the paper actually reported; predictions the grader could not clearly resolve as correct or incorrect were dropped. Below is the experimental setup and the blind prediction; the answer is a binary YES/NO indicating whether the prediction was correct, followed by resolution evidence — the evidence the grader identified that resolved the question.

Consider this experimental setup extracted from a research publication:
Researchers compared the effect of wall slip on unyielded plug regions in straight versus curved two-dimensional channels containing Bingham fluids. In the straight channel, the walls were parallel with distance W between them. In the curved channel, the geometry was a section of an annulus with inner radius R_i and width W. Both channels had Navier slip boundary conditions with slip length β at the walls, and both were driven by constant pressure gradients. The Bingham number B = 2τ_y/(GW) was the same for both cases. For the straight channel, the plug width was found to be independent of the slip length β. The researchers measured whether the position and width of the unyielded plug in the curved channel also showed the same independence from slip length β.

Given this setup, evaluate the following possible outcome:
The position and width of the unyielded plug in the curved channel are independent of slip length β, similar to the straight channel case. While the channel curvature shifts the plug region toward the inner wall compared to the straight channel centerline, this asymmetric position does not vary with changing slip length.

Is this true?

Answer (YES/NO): NO